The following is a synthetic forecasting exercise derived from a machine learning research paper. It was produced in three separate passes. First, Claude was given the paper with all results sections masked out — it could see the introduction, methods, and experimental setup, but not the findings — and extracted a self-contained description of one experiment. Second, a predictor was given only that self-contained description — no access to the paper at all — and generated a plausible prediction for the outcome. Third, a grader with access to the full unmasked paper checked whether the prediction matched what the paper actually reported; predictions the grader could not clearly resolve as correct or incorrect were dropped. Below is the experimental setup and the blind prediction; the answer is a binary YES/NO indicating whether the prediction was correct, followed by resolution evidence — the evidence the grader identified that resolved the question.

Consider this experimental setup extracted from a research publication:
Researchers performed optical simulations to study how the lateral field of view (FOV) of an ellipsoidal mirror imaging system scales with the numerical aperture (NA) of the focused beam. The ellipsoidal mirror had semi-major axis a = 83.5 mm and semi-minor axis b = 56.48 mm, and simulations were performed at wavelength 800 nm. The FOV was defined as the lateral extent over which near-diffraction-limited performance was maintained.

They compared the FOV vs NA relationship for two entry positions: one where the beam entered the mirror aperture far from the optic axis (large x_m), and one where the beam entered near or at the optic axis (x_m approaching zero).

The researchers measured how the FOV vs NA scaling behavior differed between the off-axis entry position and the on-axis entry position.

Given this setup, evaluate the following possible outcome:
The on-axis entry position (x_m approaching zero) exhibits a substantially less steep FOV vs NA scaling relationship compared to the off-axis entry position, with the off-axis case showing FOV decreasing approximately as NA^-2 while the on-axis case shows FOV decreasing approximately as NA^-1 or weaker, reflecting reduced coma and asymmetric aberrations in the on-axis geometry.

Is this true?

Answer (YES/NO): YES